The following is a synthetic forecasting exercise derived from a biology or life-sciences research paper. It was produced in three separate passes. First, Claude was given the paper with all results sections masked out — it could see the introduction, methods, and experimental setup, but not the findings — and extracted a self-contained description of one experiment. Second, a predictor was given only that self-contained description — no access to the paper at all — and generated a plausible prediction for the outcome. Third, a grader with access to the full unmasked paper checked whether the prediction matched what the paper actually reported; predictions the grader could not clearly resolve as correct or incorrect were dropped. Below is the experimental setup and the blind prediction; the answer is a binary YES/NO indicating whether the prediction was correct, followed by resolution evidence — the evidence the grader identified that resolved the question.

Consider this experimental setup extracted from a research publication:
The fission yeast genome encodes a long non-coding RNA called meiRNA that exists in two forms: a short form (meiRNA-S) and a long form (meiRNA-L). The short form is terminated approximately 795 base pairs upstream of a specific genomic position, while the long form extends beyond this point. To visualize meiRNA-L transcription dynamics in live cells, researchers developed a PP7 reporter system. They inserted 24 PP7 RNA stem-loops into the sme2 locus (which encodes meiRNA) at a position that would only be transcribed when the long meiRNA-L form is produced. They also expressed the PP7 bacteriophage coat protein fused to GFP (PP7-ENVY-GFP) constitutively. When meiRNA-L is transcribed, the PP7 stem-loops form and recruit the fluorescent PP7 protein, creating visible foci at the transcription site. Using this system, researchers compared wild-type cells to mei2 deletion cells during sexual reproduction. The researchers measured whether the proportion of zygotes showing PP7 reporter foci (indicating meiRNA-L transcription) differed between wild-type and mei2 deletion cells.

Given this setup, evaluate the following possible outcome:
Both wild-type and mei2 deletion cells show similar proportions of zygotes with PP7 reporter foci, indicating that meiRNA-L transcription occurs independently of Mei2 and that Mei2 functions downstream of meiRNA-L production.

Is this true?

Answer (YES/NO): NO